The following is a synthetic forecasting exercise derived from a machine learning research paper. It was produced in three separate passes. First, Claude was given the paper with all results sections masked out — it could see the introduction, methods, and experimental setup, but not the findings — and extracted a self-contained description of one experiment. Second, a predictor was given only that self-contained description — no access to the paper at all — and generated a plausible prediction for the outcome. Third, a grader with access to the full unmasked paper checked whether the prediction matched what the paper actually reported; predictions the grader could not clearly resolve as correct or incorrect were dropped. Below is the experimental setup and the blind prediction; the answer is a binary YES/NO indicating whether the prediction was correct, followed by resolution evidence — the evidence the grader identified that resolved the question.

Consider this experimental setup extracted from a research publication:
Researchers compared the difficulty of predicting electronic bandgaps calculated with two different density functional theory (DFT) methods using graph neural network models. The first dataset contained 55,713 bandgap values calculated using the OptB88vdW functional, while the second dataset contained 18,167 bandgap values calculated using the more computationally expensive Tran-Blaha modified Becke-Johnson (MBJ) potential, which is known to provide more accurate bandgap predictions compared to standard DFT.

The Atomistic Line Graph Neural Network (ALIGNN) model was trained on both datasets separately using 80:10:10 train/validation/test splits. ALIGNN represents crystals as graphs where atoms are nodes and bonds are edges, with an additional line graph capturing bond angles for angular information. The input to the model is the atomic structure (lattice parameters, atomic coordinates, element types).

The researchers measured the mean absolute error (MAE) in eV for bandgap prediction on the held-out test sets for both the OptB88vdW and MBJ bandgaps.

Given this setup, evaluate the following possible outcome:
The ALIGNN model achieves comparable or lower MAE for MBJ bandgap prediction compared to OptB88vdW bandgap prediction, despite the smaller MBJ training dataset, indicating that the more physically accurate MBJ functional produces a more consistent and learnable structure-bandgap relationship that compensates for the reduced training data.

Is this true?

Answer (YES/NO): NO